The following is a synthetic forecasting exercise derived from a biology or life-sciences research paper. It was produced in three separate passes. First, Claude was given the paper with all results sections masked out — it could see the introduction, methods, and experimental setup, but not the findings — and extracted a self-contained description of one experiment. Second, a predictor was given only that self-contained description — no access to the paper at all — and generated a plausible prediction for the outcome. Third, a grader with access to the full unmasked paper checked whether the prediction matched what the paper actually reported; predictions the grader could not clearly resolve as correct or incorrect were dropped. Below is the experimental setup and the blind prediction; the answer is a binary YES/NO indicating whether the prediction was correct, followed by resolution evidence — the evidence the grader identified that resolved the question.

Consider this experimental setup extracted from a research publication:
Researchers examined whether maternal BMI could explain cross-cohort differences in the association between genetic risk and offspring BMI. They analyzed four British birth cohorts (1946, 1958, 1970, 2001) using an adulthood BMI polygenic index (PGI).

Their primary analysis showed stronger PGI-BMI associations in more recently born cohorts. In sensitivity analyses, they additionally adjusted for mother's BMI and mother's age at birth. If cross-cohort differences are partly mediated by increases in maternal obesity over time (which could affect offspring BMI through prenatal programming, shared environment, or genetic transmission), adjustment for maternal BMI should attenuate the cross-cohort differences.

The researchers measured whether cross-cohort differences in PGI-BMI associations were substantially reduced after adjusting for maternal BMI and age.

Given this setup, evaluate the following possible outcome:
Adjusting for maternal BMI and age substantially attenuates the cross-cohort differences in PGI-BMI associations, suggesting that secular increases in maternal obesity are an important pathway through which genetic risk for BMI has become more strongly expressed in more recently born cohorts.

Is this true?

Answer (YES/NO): NO